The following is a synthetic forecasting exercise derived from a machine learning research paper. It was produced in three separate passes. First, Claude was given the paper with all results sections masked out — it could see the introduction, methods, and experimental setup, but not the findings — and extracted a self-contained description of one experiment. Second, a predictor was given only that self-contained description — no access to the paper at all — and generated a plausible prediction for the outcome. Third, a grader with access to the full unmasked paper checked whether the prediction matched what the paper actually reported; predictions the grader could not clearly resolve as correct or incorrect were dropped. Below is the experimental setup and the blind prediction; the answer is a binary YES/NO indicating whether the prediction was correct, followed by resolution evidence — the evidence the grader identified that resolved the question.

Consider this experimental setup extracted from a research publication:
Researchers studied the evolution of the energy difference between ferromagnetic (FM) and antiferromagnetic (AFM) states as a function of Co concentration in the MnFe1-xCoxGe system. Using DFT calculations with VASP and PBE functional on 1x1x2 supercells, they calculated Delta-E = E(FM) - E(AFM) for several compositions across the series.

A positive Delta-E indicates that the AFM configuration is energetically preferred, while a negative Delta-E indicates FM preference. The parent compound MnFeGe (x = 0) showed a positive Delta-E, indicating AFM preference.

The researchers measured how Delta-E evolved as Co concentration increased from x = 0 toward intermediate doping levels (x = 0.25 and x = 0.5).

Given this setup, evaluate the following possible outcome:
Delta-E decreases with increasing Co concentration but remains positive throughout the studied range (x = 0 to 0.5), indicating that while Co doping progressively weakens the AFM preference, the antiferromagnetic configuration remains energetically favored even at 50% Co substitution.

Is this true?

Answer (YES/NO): YES